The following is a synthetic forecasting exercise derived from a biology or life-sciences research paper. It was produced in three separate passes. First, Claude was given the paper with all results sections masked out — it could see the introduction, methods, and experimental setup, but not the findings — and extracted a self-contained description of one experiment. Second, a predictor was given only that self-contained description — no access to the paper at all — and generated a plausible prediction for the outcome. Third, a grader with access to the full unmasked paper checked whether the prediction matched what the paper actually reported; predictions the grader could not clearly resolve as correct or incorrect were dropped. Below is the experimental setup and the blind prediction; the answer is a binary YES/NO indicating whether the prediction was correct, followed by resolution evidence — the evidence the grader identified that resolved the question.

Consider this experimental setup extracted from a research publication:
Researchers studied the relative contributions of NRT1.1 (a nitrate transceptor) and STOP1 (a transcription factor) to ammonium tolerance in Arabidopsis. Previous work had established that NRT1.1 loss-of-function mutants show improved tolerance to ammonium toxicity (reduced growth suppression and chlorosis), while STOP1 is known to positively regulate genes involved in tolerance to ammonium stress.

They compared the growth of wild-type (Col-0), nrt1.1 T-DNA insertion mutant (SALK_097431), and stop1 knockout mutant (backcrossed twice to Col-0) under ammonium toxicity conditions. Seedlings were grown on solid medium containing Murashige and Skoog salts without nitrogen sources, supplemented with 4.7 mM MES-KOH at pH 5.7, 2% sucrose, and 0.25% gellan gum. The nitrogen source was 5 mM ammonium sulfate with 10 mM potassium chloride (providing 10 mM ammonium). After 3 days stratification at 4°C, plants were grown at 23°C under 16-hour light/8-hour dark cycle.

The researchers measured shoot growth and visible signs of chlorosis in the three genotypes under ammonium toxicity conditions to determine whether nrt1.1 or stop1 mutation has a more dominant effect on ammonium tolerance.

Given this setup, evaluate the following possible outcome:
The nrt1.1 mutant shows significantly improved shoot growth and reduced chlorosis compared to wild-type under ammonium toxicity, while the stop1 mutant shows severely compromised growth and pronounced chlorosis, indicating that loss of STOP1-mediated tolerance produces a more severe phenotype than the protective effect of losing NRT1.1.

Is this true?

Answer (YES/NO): NO